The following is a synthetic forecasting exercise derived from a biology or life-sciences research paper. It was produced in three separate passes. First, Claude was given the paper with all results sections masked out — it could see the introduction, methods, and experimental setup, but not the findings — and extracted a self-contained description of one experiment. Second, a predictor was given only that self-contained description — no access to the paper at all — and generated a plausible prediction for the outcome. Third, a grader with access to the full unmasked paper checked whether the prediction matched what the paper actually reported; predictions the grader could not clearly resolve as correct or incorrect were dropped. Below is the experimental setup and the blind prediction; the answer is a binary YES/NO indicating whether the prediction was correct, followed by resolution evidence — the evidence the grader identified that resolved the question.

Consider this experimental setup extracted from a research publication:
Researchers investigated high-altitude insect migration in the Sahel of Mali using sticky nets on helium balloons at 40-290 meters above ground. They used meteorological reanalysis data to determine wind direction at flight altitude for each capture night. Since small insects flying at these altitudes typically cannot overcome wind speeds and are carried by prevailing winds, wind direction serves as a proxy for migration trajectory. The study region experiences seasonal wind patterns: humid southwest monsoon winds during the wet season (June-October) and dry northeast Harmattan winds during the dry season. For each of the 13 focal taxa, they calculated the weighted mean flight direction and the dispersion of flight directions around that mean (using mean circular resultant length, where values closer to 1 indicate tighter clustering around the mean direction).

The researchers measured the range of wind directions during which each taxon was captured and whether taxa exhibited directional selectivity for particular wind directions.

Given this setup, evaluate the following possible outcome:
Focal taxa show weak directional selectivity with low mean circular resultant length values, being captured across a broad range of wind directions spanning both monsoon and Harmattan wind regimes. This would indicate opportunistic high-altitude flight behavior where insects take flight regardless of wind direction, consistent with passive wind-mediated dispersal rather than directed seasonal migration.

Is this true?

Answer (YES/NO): NO